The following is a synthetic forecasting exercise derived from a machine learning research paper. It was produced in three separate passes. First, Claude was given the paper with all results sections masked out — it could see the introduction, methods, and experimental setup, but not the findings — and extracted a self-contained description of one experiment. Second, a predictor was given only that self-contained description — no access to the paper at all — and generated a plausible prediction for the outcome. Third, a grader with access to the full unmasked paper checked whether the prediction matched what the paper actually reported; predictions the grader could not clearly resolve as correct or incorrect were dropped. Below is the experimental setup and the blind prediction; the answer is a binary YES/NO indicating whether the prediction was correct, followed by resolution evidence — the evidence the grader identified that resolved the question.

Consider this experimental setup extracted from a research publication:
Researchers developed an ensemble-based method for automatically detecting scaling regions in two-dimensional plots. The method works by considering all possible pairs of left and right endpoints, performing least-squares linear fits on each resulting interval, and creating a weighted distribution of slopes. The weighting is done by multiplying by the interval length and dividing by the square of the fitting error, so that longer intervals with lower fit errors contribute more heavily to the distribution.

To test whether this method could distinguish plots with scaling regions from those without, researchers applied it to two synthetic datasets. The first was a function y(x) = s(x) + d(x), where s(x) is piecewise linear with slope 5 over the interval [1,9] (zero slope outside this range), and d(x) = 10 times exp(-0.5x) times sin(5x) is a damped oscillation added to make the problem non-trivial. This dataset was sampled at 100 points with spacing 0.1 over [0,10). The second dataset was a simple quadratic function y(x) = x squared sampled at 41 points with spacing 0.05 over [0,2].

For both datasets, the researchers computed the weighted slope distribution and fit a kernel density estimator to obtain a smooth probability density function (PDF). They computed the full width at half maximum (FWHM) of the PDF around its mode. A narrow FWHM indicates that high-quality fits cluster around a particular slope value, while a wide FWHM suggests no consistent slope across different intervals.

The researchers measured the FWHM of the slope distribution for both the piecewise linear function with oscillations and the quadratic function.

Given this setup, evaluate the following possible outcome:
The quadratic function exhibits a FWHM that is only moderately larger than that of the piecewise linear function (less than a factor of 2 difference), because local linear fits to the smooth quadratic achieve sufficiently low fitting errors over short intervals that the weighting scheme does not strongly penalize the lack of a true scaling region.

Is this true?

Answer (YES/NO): NO